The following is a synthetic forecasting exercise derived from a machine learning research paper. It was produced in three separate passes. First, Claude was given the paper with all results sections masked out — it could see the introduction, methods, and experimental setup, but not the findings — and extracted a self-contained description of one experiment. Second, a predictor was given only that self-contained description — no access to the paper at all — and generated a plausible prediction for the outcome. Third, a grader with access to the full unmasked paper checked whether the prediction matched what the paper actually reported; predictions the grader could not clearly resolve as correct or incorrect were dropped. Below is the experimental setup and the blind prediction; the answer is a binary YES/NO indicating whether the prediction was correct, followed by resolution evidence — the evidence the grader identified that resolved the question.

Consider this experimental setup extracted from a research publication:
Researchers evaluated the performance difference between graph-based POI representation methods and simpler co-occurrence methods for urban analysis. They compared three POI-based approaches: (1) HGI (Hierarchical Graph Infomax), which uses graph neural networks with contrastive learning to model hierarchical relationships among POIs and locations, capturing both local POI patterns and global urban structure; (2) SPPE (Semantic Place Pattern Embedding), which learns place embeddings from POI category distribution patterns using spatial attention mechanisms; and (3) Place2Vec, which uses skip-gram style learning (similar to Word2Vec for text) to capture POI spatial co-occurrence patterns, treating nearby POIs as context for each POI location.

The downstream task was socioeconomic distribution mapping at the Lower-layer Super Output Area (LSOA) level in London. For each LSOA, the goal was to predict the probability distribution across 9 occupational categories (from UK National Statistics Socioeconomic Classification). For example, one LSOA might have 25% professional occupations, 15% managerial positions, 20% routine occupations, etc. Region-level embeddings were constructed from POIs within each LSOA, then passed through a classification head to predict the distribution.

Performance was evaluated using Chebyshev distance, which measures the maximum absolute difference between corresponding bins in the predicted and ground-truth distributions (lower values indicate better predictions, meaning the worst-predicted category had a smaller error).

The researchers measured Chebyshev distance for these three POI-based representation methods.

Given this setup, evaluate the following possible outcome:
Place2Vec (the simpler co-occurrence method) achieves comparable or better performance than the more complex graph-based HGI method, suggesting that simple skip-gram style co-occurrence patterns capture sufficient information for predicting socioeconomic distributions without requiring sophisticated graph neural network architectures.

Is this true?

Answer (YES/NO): YES